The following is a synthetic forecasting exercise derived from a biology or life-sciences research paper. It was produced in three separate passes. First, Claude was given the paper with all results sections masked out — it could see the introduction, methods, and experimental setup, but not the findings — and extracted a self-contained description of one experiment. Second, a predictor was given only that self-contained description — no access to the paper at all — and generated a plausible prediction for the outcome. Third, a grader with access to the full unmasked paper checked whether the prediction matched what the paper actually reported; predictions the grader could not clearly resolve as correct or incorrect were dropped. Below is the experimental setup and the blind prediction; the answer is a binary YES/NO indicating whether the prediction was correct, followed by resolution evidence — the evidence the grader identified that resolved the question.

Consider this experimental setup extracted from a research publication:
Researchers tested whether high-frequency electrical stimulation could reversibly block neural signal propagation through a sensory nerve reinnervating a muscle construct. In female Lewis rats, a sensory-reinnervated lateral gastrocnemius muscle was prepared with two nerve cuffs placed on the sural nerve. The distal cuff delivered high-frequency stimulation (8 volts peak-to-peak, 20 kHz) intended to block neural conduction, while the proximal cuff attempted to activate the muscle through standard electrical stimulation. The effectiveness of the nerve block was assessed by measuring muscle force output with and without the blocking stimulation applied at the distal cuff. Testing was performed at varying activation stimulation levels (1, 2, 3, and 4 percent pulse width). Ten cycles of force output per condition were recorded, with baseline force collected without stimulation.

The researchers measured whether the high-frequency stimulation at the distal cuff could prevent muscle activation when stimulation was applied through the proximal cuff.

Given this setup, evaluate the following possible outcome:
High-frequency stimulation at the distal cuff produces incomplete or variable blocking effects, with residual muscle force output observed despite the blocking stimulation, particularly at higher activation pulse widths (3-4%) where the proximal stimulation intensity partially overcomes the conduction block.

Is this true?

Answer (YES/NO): NO